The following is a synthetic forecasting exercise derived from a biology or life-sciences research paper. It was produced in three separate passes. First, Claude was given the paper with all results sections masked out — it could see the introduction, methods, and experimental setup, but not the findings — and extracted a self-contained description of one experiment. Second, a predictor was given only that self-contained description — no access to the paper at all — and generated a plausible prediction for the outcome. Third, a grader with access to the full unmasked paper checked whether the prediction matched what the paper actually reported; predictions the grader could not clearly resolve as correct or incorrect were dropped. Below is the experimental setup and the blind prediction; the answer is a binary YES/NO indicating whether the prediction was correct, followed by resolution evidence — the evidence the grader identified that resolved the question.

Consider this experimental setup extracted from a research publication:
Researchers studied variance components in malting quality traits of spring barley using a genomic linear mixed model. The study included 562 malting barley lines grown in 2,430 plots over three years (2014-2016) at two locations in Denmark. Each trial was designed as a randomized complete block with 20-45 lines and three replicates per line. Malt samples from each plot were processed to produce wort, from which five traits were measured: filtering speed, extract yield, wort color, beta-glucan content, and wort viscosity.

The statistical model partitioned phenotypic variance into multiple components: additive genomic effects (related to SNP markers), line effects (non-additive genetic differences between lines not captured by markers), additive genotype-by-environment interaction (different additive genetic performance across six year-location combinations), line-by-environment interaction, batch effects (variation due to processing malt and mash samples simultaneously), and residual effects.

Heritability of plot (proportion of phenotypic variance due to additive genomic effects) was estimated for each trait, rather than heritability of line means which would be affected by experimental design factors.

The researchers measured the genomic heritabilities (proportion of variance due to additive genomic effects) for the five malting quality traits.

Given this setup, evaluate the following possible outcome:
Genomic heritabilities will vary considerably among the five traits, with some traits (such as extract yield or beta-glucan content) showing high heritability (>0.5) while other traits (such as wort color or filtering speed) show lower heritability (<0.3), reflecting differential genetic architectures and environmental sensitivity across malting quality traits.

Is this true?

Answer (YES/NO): NO